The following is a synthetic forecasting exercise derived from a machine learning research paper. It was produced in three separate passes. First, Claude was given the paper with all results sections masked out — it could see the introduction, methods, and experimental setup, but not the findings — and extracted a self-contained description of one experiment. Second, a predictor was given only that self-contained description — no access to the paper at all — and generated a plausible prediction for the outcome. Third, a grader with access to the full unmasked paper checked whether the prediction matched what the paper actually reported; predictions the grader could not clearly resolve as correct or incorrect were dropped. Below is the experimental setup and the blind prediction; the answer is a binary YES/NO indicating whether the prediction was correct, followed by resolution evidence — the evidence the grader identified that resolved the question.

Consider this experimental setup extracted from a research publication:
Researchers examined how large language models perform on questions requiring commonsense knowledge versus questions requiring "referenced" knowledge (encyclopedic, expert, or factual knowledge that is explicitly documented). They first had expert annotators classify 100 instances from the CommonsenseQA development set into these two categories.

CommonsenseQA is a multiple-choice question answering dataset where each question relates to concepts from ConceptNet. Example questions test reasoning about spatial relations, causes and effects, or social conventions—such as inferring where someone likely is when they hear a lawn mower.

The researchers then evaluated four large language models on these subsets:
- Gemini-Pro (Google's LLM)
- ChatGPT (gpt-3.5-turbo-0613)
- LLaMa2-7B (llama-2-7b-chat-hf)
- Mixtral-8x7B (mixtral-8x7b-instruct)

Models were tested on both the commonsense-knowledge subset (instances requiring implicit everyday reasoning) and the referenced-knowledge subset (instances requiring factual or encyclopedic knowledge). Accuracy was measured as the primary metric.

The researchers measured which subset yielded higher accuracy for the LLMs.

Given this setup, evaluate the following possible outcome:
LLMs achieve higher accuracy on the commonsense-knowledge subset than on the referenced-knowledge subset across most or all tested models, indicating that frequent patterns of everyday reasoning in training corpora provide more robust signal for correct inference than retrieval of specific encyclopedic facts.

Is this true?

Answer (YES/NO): NO